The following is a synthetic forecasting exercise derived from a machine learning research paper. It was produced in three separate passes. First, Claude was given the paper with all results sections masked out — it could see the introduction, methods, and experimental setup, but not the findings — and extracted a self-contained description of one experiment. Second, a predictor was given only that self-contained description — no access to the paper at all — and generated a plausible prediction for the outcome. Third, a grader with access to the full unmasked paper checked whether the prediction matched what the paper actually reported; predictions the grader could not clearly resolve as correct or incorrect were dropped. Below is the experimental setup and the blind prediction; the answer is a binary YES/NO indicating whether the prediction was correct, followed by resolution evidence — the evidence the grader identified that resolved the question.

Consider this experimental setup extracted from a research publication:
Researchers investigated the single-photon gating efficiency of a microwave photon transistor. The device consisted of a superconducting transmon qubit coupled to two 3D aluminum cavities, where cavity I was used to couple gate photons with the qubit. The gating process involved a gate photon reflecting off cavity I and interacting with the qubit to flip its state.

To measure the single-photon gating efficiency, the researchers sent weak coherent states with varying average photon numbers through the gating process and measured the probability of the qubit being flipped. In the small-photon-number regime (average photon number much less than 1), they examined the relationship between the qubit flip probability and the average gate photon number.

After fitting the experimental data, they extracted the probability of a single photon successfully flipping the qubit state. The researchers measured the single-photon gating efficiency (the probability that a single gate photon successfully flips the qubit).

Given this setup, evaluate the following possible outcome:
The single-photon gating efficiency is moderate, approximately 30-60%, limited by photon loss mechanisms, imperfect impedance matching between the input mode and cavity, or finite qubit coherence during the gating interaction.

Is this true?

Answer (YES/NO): NO